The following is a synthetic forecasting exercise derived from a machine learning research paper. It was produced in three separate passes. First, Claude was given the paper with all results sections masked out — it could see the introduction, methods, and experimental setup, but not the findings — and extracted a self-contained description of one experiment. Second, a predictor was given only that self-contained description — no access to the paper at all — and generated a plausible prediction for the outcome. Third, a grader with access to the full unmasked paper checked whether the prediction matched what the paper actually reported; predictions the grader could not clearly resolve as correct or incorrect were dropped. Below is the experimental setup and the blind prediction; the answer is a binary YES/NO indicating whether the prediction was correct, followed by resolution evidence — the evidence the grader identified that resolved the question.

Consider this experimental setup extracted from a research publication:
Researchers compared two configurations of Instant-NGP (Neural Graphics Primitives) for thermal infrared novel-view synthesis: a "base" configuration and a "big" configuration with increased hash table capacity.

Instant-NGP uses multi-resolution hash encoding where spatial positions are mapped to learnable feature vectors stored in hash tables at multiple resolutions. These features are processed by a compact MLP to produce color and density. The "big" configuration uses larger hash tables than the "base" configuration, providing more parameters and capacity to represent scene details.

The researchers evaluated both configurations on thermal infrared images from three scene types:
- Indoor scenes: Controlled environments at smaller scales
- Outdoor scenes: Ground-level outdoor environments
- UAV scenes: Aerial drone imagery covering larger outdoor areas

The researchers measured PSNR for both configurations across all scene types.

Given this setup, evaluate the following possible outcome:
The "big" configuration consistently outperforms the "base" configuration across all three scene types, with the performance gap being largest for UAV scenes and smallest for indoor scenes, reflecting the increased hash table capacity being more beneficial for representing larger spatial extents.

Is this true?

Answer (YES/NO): NO